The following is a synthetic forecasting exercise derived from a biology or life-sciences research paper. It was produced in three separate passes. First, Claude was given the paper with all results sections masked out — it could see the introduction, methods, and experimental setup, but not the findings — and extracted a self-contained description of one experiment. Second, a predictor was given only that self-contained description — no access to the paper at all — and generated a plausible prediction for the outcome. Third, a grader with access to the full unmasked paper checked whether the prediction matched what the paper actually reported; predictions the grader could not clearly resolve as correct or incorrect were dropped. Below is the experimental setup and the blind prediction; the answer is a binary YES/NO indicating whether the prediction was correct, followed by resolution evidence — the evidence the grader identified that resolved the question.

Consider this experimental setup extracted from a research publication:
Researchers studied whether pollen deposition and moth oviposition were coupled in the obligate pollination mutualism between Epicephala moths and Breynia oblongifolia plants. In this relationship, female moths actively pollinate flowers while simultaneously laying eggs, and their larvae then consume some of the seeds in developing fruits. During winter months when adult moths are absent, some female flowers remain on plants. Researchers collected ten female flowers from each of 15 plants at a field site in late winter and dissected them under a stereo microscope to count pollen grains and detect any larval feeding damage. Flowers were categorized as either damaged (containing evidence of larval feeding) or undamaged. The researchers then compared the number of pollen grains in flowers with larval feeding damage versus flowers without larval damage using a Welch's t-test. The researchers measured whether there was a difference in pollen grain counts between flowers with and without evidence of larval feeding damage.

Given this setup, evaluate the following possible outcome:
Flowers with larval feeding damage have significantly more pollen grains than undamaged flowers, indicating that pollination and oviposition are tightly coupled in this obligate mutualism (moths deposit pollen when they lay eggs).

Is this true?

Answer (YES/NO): NO